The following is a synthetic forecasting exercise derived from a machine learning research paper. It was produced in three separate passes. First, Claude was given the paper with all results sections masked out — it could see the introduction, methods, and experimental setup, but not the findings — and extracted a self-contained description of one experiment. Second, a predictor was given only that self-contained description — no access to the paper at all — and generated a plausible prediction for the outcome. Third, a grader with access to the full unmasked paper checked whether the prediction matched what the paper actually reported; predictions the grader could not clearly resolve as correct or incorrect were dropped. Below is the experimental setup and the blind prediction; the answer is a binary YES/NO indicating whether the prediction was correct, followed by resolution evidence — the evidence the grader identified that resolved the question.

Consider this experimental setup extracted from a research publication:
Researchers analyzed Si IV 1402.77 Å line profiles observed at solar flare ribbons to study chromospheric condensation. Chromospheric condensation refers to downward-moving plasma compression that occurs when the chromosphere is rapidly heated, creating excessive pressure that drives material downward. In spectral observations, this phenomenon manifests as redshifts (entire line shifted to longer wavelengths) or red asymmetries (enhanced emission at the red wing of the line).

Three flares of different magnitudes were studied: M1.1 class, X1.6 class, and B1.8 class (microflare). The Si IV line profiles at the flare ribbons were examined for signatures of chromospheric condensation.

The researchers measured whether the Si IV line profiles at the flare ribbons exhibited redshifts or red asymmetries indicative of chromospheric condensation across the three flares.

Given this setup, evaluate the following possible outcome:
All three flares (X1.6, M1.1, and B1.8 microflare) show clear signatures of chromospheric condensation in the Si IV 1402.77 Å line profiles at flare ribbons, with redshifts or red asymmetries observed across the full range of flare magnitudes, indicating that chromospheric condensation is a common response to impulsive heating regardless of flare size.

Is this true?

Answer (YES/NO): YES